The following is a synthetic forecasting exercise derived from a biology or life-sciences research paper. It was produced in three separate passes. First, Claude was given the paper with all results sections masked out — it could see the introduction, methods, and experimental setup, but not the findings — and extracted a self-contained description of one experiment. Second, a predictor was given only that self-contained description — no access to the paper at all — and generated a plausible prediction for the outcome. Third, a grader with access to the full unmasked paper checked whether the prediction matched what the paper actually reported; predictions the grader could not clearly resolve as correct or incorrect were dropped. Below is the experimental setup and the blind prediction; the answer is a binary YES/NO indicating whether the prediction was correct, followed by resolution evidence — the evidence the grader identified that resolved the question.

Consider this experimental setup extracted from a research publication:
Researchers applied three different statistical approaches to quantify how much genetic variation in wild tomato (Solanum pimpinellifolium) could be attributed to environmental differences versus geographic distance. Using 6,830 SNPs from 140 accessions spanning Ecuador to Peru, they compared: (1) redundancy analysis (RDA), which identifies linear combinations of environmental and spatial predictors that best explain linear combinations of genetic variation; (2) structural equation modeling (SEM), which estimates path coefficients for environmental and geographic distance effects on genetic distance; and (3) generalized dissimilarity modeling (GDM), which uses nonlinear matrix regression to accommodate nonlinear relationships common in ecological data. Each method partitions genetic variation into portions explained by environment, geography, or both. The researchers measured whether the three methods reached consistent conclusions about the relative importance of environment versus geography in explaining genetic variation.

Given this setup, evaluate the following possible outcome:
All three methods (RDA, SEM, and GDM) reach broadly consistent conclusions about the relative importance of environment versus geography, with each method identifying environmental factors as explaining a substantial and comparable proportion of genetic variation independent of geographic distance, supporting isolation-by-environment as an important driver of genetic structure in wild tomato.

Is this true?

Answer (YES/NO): NO